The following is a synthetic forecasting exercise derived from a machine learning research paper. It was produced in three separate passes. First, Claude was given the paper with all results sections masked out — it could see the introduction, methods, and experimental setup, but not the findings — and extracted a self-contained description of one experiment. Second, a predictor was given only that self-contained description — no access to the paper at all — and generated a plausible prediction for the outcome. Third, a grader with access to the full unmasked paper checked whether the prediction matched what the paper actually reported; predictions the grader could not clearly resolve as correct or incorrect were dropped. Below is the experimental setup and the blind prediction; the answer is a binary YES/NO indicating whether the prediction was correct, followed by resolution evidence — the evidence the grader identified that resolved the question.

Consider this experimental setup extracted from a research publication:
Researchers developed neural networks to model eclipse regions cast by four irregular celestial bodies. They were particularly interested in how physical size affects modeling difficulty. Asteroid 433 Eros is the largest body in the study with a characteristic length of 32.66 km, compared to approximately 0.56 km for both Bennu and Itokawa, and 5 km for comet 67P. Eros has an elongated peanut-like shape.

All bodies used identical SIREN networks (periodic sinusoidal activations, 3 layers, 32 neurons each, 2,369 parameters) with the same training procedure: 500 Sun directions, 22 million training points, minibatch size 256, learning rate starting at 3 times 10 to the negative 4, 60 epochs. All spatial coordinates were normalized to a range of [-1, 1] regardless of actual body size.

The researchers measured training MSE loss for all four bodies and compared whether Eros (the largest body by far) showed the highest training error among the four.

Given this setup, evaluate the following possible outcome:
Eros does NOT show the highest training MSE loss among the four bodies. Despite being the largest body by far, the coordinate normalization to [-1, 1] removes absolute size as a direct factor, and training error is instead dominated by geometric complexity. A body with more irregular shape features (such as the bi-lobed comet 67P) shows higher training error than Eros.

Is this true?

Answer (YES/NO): YES